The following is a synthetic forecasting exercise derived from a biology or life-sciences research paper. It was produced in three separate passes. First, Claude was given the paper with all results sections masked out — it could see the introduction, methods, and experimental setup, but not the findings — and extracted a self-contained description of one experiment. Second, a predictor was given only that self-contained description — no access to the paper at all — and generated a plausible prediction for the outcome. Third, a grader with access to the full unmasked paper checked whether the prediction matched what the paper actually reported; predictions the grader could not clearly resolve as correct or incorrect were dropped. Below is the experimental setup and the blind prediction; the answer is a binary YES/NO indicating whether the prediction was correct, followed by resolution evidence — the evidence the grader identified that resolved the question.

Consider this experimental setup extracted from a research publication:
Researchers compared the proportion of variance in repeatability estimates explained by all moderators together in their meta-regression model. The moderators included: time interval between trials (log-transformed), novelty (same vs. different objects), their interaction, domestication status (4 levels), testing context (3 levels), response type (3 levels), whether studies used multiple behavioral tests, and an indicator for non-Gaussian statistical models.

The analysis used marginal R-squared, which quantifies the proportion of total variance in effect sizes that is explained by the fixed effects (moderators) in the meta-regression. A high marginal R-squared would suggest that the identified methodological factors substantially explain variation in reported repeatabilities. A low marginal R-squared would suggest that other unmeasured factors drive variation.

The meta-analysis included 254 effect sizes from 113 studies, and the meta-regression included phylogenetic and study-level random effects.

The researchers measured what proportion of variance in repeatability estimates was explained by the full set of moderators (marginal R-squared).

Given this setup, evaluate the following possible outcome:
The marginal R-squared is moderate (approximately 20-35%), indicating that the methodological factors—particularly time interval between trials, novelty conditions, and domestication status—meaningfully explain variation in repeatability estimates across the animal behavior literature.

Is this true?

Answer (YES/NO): NO